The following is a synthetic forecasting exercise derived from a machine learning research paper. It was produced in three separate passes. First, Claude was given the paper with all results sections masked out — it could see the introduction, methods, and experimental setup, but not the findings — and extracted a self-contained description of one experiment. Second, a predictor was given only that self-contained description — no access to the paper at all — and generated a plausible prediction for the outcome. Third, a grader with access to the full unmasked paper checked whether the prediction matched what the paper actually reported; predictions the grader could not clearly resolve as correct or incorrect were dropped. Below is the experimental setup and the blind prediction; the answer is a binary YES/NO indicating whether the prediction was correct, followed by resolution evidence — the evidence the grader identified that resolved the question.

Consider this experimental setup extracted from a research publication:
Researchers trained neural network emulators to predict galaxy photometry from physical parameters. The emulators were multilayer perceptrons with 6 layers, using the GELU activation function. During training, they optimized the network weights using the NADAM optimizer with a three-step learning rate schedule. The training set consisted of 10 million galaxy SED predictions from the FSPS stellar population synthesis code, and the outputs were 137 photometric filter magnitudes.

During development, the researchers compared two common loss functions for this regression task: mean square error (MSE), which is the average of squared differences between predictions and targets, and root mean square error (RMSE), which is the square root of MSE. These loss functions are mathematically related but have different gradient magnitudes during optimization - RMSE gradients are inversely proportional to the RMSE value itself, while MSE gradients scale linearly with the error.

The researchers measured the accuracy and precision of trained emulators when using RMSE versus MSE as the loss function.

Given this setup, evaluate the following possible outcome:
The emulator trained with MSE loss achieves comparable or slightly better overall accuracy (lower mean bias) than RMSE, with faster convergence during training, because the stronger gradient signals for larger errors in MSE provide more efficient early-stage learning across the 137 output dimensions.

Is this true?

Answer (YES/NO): NO